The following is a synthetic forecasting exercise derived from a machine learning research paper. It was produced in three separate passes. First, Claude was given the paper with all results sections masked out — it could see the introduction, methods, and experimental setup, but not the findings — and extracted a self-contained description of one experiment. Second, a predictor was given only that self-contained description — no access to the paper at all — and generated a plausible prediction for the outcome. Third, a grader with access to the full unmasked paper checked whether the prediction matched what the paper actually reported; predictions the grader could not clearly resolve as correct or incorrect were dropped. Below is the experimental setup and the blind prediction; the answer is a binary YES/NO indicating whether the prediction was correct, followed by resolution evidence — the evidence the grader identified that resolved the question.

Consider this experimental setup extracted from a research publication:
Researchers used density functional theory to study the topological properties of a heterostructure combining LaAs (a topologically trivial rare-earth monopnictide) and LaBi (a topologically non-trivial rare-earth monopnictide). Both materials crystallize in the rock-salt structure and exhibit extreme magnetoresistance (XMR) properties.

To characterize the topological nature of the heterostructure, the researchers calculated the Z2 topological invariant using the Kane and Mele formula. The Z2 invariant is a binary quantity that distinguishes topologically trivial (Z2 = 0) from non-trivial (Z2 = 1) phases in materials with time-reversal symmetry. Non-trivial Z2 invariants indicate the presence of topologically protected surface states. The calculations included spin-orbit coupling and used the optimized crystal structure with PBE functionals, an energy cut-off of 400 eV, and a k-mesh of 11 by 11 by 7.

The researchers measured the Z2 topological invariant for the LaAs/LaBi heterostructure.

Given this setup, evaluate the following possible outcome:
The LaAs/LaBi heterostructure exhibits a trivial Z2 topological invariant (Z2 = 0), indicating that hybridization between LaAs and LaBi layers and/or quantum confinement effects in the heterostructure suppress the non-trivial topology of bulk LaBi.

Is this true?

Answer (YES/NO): NO